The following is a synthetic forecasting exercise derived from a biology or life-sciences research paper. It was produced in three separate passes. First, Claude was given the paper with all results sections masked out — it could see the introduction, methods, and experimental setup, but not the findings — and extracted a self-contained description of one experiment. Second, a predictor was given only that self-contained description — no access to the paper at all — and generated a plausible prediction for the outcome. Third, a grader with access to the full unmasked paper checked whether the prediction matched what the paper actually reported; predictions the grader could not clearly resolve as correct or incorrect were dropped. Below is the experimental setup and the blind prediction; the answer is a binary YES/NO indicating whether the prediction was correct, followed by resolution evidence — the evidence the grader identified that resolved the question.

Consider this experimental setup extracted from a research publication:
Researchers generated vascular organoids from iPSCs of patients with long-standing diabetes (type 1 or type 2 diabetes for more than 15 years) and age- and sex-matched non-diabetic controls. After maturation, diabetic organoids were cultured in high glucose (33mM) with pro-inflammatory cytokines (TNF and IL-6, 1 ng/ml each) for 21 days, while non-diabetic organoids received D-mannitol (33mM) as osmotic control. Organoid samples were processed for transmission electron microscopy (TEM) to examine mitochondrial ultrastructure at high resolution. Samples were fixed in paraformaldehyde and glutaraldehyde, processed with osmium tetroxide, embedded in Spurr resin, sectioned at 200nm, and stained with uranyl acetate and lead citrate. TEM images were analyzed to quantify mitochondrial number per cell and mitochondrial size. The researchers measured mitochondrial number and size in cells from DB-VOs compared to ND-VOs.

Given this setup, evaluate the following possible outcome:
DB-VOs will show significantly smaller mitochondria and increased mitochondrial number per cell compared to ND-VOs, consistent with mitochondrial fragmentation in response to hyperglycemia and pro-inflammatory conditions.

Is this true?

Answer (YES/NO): NO